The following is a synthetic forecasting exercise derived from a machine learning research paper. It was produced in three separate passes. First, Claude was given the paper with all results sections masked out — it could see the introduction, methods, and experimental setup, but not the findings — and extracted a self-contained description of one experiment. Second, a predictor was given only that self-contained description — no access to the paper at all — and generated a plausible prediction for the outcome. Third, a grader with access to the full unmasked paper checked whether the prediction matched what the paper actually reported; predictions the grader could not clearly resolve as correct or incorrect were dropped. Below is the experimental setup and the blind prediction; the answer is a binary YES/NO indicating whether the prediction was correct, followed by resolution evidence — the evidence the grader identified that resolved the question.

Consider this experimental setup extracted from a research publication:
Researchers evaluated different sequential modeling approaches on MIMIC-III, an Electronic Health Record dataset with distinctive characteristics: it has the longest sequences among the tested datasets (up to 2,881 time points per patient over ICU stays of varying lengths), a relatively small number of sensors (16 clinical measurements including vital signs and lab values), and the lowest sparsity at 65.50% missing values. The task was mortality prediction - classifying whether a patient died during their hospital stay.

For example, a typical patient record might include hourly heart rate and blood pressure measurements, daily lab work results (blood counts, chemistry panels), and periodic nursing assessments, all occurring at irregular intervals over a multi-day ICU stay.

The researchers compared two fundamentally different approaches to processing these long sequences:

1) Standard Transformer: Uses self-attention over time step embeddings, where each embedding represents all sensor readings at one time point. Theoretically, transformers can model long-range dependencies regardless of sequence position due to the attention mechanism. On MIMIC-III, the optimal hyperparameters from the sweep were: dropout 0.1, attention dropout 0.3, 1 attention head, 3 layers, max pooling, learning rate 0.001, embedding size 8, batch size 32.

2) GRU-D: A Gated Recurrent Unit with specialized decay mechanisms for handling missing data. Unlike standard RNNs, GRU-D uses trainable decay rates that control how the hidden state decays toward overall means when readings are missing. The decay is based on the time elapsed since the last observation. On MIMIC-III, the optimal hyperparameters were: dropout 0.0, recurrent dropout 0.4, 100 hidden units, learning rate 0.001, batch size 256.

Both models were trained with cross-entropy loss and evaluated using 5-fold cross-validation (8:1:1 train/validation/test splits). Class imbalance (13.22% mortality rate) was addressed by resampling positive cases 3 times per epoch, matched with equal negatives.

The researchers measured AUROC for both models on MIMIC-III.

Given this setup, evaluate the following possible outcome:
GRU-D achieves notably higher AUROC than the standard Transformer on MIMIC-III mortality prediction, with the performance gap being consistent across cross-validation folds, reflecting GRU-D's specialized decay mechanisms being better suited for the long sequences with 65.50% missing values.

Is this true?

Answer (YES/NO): NO